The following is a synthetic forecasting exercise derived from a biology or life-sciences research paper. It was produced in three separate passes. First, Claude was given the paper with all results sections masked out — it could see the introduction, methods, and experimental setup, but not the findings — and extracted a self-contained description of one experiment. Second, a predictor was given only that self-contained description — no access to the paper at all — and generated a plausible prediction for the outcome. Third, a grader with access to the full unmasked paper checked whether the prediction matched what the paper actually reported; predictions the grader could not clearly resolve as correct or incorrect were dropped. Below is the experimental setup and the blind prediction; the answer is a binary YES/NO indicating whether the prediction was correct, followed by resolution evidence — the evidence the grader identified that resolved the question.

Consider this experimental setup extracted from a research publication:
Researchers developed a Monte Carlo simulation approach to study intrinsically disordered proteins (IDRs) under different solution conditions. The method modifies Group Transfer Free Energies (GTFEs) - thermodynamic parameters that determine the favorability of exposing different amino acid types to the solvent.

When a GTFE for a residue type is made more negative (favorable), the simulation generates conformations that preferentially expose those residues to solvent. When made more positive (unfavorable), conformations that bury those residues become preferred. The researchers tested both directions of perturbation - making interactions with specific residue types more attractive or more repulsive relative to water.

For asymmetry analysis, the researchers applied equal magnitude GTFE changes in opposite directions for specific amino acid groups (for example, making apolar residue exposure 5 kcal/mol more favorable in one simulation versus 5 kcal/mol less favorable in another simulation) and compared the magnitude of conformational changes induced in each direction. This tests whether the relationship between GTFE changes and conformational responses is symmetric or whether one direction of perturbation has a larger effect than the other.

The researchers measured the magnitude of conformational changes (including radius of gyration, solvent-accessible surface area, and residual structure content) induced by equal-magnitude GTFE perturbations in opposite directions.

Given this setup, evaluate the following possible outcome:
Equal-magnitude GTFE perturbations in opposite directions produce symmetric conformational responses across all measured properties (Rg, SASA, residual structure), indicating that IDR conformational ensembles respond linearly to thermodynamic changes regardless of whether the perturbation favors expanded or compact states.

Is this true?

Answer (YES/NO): NO